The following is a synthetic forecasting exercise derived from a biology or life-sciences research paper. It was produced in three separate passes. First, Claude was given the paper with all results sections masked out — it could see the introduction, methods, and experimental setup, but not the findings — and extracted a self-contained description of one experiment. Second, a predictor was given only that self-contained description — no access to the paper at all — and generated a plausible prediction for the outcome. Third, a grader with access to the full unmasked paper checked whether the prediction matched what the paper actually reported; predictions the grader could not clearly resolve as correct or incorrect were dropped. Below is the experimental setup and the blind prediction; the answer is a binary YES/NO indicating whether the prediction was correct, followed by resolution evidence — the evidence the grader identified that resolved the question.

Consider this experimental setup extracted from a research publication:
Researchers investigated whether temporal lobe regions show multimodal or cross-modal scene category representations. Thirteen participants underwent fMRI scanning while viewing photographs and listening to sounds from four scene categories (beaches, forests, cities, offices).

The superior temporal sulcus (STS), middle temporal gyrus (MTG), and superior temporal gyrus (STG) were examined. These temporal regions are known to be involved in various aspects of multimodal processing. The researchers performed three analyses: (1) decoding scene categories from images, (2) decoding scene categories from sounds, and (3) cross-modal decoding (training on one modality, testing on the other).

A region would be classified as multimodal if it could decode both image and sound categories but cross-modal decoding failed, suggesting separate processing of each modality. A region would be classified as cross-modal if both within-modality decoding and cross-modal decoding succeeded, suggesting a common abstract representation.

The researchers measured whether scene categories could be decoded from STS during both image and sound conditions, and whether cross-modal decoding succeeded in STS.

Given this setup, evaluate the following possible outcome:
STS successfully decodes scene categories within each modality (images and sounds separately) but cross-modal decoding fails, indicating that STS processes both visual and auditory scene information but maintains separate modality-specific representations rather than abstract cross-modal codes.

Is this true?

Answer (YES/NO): YES